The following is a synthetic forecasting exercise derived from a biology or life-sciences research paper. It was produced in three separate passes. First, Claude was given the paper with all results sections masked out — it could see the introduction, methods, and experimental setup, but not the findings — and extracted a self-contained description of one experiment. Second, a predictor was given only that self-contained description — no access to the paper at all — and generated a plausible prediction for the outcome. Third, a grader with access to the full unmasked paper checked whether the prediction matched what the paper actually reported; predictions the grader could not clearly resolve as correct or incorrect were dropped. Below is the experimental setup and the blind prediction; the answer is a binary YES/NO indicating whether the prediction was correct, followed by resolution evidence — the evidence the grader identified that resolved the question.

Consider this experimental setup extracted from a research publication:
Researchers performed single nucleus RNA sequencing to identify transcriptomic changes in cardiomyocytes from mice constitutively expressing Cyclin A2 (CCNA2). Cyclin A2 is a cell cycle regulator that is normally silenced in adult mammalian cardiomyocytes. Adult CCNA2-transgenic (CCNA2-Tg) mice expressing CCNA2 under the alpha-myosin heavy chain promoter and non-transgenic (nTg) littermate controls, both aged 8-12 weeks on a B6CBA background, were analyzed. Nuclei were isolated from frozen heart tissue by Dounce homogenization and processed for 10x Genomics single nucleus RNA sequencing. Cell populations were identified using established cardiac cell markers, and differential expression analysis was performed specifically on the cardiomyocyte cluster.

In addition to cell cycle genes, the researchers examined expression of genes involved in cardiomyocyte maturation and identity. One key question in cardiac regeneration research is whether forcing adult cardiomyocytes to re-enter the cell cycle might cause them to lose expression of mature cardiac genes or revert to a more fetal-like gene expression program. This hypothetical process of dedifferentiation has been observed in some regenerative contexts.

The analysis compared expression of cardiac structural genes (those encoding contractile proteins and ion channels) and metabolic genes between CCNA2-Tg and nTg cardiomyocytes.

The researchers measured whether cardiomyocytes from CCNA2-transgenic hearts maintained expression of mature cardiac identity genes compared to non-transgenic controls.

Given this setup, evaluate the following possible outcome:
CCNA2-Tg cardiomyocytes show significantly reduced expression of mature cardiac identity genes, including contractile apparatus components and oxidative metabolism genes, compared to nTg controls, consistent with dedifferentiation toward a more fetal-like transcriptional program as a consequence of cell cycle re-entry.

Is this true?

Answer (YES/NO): YES